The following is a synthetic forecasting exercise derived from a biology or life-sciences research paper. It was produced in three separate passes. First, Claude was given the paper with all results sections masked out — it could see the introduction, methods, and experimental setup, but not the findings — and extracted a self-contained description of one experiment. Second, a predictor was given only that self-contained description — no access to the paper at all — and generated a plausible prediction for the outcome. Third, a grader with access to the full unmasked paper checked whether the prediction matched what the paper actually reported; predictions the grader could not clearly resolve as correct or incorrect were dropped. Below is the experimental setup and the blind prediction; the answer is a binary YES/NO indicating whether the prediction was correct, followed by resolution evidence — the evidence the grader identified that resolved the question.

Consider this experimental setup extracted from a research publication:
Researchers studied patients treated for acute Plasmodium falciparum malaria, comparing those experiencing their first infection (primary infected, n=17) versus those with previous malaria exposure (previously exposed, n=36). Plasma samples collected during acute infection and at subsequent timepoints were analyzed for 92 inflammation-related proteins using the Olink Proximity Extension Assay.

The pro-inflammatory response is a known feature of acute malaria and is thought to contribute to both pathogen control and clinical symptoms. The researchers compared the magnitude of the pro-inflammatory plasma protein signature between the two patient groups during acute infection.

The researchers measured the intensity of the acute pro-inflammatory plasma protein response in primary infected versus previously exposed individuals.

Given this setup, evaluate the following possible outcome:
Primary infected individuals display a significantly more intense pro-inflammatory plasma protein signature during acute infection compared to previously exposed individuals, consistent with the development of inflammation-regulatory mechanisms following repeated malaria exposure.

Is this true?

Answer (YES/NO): YES